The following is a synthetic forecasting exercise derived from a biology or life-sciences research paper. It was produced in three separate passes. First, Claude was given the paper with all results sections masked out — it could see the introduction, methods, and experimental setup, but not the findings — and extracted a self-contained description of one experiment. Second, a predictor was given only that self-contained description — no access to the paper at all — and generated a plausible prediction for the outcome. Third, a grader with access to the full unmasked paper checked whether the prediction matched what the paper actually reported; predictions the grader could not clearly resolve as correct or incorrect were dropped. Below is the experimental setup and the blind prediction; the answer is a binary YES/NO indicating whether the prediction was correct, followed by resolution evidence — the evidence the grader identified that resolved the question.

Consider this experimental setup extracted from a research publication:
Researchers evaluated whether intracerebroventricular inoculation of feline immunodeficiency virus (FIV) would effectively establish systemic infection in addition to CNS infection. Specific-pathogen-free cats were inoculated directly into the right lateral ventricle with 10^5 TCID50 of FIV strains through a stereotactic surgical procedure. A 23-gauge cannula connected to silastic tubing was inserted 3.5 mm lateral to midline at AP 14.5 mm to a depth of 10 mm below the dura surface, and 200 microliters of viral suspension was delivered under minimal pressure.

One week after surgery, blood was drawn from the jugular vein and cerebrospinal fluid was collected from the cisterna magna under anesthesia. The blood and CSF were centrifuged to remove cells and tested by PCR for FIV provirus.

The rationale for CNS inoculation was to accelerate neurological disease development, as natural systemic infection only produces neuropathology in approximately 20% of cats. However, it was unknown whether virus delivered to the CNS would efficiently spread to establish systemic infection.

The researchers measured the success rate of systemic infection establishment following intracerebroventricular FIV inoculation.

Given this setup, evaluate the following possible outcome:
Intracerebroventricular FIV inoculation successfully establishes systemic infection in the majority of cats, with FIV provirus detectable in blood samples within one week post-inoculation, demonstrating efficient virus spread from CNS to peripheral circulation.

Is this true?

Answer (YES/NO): YES